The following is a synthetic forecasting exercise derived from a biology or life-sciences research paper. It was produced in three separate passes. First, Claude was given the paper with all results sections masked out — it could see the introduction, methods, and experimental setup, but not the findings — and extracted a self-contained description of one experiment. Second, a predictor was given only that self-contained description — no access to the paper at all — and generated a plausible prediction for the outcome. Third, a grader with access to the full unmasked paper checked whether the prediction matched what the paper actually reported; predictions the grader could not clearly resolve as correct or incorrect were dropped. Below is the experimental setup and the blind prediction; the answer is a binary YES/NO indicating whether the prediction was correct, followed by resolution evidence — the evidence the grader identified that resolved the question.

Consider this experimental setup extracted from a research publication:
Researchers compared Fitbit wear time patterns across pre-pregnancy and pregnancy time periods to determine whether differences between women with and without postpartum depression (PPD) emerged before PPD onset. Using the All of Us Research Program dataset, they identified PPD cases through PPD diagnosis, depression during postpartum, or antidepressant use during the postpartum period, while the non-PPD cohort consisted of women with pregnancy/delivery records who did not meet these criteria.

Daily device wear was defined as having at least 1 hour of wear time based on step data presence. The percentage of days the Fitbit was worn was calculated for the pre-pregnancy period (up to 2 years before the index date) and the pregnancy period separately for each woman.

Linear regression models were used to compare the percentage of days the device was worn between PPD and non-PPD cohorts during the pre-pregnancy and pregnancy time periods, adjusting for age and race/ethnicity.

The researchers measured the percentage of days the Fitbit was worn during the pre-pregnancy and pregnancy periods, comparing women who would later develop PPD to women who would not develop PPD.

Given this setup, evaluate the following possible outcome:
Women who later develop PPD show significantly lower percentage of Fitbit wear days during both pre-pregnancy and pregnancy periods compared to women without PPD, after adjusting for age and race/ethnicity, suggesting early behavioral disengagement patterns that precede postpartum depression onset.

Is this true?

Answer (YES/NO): NO